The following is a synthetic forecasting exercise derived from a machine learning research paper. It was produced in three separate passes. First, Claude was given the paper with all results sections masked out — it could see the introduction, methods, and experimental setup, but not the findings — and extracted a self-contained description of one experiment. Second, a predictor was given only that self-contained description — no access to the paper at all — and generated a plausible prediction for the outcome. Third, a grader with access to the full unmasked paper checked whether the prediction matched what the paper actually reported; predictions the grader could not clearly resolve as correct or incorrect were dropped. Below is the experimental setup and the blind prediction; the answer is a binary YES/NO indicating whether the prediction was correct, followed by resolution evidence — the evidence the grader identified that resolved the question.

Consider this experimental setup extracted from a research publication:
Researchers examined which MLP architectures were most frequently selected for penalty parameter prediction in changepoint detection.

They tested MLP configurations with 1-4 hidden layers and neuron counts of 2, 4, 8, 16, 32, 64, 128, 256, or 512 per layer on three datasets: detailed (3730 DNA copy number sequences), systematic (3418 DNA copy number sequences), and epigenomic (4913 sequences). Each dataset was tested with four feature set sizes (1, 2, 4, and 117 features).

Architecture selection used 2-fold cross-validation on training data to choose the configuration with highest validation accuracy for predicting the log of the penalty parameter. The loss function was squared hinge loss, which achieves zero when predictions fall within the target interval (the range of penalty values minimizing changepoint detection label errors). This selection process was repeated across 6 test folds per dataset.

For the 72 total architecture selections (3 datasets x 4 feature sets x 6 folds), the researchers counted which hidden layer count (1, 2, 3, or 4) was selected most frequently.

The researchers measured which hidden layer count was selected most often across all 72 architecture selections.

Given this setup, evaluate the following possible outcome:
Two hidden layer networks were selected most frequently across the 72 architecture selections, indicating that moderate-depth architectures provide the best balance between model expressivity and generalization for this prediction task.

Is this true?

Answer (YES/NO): YES